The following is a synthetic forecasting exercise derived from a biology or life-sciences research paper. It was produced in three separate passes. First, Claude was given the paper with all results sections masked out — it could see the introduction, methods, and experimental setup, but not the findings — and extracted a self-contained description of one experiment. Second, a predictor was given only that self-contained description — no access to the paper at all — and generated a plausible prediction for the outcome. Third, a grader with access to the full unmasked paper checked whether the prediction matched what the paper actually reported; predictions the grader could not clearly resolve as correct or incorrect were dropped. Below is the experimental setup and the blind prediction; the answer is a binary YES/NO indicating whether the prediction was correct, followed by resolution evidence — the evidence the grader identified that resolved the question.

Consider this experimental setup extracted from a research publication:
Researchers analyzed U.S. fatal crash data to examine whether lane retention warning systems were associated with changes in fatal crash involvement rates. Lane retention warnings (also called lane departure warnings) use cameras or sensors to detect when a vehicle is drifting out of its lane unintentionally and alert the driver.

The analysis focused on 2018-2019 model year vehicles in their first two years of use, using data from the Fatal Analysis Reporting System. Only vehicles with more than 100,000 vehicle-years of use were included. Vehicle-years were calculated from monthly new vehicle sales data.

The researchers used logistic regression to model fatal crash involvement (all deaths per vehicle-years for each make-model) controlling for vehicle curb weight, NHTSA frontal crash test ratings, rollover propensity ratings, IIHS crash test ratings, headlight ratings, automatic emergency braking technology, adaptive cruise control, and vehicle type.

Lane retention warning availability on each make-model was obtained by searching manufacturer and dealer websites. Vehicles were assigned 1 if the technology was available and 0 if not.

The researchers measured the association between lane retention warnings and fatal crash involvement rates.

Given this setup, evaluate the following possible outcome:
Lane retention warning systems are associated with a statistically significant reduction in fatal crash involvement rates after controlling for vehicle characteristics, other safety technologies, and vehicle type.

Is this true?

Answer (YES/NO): YES